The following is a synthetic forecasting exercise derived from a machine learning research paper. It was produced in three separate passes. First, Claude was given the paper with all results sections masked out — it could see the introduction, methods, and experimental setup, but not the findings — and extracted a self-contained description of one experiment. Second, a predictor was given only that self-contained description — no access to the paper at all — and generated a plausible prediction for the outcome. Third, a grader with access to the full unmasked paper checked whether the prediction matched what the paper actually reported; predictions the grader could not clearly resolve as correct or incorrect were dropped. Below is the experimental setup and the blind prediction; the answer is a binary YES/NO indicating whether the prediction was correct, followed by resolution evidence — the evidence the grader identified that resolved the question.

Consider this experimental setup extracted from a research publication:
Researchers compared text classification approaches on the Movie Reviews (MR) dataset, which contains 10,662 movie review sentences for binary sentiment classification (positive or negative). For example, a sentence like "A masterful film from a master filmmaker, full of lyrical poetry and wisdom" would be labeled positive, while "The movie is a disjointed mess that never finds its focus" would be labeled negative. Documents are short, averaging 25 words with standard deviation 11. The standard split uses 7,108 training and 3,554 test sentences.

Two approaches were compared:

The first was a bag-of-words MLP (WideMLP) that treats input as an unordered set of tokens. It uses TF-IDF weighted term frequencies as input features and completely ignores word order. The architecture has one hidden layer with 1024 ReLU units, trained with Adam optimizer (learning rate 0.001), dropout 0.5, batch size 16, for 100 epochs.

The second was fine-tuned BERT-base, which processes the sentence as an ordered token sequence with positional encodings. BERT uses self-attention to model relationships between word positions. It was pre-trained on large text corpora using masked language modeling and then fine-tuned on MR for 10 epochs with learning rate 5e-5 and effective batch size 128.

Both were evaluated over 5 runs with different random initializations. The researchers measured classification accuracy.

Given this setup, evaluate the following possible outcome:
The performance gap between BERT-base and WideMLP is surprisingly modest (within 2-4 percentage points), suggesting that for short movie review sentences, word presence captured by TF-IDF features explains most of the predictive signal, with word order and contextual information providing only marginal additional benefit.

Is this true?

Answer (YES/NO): NO